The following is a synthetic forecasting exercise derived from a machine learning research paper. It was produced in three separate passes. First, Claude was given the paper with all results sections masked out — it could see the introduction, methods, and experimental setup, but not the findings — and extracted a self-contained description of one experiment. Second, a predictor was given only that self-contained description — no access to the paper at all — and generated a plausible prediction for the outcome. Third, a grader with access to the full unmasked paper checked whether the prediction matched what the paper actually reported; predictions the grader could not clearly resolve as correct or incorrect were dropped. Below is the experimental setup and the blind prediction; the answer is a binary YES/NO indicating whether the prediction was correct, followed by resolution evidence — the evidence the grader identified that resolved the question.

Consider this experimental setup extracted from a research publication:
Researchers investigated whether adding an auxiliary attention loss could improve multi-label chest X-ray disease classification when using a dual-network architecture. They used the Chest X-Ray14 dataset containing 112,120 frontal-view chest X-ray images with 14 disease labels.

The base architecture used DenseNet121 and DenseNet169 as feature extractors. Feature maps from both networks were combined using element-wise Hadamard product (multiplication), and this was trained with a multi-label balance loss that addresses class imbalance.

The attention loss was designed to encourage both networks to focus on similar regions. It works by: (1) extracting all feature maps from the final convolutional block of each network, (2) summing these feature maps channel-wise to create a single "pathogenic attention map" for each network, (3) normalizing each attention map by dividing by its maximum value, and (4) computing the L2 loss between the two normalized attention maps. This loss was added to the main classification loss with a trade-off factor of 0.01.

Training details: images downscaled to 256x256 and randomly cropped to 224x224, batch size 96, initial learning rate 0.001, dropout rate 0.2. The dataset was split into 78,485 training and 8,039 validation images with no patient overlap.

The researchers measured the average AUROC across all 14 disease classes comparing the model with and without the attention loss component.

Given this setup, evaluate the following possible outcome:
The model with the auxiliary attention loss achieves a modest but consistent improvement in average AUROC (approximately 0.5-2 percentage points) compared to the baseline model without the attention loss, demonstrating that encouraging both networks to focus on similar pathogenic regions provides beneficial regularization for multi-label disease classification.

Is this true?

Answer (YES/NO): NO